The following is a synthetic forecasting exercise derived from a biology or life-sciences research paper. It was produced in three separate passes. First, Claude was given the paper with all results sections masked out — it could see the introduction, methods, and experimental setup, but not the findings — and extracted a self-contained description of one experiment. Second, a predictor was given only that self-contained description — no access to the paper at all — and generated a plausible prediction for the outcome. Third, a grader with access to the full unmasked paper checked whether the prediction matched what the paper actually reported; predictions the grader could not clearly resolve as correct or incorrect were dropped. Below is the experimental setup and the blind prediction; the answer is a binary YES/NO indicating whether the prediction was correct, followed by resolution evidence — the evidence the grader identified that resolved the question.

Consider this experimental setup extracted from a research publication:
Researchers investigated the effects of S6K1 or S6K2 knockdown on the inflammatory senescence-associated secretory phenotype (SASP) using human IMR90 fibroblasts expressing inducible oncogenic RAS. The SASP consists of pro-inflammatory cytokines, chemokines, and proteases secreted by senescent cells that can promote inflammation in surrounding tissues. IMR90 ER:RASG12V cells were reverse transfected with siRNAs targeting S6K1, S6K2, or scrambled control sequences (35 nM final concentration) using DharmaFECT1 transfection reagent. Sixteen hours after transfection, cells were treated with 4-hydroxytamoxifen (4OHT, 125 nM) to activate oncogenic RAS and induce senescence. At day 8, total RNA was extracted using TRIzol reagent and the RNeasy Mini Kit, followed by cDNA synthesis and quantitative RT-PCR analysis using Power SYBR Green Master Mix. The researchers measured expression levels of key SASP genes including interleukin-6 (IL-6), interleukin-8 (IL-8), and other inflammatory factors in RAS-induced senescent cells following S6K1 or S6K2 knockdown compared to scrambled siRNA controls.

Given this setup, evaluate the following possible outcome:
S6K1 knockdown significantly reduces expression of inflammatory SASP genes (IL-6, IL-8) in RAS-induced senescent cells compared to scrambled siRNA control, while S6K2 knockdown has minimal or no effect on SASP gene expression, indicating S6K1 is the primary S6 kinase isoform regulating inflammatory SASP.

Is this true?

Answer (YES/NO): NO